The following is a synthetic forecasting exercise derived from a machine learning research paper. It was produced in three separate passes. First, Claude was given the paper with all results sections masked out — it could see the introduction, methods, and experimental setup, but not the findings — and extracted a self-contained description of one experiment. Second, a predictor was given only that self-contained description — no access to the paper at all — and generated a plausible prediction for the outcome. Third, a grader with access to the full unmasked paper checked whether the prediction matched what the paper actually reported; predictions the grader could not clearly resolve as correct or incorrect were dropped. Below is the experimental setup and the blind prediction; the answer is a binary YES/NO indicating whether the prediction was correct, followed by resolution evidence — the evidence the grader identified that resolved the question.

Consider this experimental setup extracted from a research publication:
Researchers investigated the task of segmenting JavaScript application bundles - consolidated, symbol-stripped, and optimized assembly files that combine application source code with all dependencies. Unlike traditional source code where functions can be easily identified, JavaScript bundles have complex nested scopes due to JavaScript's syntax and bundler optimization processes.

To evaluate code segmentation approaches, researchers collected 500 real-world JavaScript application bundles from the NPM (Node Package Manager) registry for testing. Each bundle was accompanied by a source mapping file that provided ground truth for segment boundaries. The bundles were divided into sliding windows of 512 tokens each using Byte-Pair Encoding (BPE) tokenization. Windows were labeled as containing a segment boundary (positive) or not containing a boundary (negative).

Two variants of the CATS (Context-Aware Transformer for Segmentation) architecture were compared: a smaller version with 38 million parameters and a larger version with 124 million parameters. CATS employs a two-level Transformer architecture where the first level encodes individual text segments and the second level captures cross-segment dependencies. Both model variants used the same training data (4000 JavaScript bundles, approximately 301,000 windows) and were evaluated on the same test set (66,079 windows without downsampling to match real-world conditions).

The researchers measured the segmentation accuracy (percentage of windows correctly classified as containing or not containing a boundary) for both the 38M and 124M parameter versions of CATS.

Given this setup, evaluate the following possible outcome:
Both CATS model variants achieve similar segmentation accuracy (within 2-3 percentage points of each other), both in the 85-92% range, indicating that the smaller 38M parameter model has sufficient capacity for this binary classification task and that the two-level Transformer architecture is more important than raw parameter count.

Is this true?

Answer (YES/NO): YES